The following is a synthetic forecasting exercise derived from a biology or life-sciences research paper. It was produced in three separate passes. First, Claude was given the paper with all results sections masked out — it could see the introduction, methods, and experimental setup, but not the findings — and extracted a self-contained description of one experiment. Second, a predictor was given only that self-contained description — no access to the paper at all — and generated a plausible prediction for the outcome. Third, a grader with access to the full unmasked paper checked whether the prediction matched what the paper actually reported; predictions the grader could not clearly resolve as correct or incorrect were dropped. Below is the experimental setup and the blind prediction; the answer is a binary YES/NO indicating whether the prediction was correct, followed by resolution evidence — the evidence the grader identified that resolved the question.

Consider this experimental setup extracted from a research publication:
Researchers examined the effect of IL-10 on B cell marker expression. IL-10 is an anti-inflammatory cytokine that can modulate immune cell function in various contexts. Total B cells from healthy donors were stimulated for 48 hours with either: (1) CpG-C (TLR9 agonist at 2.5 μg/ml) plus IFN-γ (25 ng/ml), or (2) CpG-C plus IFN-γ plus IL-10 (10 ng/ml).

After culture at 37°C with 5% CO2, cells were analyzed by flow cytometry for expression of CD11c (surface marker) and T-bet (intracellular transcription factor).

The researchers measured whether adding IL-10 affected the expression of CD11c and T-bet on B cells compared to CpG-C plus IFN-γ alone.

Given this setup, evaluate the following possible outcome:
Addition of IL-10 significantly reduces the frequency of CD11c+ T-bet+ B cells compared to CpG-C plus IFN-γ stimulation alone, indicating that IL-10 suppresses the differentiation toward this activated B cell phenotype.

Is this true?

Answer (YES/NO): NO